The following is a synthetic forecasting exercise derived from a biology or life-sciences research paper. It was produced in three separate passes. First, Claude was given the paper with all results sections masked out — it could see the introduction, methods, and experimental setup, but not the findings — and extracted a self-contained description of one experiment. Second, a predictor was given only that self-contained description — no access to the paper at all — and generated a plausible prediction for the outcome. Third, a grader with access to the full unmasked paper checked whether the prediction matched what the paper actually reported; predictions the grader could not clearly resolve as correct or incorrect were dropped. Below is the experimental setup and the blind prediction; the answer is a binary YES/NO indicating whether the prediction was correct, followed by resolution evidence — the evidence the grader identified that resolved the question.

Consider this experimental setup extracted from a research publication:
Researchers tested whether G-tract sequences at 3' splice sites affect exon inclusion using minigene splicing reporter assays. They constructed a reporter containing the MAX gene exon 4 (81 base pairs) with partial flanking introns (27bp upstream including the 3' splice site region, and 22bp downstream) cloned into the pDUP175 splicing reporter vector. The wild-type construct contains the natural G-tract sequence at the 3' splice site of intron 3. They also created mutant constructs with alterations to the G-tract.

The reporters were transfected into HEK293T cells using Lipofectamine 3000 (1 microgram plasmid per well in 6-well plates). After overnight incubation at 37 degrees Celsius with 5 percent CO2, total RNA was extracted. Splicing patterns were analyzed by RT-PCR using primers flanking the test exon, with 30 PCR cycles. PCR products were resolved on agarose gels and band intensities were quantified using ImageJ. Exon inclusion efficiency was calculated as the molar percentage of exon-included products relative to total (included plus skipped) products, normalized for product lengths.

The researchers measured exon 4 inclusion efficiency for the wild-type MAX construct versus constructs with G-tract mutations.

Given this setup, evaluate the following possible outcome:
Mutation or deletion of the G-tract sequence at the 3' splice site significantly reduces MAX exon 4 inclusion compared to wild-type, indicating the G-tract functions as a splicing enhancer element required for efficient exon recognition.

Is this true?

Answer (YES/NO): NO